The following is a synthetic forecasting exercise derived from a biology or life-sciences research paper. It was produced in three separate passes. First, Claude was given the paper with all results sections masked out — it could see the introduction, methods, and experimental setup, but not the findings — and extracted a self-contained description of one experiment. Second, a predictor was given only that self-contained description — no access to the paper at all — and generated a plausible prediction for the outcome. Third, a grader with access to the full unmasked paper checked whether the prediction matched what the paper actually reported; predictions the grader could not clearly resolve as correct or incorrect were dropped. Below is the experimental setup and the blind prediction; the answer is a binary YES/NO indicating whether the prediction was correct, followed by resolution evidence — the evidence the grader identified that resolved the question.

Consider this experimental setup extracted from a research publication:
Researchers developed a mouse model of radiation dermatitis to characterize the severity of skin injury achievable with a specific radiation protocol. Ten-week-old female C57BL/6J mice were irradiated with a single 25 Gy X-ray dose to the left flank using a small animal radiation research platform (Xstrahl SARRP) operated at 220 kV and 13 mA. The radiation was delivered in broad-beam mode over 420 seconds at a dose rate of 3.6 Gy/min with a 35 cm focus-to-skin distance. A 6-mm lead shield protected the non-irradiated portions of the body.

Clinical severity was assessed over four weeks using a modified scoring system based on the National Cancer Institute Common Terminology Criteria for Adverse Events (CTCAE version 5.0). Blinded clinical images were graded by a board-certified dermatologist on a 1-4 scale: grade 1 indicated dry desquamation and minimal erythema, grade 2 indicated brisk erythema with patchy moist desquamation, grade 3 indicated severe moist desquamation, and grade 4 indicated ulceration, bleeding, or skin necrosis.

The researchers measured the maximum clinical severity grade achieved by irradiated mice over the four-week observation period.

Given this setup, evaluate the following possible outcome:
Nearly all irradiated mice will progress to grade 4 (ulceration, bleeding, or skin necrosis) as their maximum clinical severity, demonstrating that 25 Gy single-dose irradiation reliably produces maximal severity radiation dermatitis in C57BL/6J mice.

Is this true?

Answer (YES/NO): NO